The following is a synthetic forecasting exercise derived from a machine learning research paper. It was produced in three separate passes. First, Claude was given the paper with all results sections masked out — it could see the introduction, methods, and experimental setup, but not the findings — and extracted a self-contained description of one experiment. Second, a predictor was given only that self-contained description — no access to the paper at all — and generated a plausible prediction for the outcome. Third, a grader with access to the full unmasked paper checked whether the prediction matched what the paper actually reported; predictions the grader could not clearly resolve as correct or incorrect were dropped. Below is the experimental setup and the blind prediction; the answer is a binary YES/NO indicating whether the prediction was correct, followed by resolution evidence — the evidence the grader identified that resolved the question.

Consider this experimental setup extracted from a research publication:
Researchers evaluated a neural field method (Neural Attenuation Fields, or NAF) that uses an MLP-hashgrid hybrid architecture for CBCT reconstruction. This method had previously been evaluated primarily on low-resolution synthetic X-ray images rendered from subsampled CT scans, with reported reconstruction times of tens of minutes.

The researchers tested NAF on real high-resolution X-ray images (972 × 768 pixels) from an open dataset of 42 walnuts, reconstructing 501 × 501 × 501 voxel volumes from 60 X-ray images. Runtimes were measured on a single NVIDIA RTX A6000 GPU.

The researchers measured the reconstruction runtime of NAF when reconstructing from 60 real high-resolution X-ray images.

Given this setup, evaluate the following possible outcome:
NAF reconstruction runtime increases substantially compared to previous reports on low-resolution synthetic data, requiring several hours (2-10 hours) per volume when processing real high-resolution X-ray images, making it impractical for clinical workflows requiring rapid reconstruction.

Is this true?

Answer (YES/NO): NO